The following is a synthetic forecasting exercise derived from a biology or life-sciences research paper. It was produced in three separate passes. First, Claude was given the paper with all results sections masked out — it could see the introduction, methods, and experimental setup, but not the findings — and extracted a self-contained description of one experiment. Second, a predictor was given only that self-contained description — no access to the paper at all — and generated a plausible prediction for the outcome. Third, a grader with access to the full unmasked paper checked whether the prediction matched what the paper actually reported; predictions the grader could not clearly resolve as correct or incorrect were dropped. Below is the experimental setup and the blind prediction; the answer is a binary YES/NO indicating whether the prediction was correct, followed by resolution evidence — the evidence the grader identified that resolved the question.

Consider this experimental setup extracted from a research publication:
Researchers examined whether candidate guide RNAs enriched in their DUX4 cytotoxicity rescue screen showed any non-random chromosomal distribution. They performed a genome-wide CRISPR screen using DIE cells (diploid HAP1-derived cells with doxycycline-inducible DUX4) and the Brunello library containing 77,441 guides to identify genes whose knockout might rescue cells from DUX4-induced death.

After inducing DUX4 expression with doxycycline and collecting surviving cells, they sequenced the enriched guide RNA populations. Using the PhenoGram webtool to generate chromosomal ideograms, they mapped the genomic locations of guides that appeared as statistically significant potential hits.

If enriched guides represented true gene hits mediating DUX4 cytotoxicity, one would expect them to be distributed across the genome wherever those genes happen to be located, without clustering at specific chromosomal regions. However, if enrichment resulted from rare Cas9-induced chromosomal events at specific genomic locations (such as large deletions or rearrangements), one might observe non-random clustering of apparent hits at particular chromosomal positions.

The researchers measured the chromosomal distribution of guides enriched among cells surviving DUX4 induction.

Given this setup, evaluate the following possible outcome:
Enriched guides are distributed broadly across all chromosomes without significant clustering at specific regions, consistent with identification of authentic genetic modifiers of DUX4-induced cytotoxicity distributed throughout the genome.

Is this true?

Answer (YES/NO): NO